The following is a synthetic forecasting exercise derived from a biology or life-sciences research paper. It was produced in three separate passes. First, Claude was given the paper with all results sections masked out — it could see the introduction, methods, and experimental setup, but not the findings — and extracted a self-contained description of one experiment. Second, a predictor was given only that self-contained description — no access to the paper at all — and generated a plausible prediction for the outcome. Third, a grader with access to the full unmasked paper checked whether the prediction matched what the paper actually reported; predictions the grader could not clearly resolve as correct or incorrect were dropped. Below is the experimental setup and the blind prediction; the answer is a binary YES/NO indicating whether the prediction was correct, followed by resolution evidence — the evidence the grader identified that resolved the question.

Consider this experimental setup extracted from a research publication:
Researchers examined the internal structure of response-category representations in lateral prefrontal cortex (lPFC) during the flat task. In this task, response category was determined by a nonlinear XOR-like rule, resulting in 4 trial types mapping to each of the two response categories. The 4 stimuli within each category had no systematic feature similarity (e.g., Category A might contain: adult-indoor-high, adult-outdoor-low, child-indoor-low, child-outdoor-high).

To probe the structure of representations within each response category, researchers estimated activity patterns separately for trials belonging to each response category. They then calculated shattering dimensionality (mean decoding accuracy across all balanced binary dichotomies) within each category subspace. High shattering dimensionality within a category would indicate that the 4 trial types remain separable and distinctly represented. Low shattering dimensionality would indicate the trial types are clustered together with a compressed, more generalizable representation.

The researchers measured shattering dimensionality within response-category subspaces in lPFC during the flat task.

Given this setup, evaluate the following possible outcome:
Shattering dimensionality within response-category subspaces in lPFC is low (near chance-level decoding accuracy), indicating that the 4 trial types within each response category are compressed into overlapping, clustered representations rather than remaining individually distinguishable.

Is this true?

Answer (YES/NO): NO